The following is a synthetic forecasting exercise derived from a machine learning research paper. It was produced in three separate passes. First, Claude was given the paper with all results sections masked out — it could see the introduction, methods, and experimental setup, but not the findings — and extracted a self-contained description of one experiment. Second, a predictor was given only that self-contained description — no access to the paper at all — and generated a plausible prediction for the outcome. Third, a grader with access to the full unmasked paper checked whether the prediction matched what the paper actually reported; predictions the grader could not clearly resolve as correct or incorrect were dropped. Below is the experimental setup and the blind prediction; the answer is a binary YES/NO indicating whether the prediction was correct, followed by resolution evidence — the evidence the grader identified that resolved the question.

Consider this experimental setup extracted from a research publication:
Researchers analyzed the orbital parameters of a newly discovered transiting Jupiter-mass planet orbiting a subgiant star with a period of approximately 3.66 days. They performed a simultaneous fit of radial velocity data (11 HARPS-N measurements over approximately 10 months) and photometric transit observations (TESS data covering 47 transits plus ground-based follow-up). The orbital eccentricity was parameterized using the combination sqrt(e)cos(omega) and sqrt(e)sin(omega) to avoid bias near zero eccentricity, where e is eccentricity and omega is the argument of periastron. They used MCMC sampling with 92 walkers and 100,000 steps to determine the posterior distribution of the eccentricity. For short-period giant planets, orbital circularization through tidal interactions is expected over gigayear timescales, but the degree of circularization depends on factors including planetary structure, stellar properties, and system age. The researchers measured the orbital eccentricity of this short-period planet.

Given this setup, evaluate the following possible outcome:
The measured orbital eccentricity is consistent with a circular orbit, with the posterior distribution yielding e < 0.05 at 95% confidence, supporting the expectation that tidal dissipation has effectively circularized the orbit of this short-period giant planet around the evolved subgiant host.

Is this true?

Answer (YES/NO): NO